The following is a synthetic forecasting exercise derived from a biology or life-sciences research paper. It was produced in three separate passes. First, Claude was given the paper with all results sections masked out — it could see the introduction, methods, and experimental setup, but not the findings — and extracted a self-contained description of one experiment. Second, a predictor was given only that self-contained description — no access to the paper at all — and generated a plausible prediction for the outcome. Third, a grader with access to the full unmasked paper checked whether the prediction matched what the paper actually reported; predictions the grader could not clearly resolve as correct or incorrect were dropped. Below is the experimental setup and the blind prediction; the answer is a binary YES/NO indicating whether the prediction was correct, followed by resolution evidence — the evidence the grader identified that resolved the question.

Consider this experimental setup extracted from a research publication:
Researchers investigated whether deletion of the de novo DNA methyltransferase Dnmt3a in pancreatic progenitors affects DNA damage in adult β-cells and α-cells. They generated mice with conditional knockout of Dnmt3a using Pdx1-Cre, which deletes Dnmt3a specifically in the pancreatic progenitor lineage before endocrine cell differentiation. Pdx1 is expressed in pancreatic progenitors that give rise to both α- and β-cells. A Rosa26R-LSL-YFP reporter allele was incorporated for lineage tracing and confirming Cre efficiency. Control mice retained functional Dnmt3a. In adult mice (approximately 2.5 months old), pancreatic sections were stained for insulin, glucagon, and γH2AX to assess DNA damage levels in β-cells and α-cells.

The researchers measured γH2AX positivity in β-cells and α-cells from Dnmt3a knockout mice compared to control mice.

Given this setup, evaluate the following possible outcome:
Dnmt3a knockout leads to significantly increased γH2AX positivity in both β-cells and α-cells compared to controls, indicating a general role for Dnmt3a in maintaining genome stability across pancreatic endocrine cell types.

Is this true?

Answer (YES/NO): NO